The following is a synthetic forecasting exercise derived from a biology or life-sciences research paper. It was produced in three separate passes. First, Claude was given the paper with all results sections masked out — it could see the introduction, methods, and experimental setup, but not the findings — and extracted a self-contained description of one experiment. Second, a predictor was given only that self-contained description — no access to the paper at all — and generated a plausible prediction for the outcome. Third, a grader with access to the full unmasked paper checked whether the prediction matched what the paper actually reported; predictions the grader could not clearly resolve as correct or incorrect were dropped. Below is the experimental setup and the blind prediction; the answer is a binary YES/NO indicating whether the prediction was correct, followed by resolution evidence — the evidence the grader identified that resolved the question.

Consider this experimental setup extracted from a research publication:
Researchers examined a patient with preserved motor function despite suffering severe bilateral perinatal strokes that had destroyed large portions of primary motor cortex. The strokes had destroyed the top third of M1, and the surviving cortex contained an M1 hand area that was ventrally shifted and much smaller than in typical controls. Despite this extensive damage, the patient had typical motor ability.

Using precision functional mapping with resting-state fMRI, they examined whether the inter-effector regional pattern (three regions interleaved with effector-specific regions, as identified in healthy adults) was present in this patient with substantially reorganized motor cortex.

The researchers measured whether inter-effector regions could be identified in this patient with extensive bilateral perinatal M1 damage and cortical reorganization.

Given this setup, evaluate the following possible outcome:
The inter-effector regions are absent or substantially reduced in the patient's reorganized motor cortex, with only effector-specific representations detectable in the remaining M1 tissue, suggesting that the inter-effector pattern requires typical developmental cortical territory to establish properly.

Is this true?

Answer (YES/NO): NO